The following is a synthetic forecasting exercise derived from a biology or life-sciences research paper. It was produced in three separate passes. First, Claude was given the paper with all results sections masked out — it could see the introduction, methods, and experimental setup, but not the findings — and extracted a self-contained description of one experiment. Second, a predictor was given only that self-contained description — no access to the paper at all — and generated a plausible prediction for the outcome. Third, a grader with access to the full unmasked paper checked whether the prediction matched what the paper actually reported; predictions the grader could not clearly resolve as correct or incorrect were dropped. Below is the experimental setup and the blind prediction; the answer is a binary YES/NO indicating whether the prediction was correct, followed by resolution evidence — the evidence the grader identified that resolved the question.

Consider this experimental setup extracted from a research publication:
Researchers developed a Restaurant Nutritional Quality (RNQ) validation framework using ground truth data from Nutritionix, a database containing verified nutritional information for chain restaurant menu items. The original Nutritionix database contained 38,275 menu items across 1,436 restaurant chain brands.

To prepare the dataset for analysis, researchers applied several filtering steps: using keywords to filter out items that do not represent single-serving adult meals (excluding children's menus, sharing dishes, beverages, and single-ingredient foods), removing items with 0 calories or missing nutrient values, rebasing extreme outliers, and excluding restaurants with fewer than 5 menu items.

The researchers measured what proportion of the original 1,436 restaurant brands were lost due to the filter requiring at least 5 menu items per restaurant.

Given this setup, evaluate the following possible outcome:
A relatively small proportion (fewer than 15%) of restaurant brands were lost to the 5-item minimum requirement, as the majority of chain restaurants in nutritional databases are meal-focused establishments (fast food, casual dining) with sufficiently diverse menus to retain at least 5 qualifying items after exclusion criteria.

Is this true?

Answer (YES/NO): NO